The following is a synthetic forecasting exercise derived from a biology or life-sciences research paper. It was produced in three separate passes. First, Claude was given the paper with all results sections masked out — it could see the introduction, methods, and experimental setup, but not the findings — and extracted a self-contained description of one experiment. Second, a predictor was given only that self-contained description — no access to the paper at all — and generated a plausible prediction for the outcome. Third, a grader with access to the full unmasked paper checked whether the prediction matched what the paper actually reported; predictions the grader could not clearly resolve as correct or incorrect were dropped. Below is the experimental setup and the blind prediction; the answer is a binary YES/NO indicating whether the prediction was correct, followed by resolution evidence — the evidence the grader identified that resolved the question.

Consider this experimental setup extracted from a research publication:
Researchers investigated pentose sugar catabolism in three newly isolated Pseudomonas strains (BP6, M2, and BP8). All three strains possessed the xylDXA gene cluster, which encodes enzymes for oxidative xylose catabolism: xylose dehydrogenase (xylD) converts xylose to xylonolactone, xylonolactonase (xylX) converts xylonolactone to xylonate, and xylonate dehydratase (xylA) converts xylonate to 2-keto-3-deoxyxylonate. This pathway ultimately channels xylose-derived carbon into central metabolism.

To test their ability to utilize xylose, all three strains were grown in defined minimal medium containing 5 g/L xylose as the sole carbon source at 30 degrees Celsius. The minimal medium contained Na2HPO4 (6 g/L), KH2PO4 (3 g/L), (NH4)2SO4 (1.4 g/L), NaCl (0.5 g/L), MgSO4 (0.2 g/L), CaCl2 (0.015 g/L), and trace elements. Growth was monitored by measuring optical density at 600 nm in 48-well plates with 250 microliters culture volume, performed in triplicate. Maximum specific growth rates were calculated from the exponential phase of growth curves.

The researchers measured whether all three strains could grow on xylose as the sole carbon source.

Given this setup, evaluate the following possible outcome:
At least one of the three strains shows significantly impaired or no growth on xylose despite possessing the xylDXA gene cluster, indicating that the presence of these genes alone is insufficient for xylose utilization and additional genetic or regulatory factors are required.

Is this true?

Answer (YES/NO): NO